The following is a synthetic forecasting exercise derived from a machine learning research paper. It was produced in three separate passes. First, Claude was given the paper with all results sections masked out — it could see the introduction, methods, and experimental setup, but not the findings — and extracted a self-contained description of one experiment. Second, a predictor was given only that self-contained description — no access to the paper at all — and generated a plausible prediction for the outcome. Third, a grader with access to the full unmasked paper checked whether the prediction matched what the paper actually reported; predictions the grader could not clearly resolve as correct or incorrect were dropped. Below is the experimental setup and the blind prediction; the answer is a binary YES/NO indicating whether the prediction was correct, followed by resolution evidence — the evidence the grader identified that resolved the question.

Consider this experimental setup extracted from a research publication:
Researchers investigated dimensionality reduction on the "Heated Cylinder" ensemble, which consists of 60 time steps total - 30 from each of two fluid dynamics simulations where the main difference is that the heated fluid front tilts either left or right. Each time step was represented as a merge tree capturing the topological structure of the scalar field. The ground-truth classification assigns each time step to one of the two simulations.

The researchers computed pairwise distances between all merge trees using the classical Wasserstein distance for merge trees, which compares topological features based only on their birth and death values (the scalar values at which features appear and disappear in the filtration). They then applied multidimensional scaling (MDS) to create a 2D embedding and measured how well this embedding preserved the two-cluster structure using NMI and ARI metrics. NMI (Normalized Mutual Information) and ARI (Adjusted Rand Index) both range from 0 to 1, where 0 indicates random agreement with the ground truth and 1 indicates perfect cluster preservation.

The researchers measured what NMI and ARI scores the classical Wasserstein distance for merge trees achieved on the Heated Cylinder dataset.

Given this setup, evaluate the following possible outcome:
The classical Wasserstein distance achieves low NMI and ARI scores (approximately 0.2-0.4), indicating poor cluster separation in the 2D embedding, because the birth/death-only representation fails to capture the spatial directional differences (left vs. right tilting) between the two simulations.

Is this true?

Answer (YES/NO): NO